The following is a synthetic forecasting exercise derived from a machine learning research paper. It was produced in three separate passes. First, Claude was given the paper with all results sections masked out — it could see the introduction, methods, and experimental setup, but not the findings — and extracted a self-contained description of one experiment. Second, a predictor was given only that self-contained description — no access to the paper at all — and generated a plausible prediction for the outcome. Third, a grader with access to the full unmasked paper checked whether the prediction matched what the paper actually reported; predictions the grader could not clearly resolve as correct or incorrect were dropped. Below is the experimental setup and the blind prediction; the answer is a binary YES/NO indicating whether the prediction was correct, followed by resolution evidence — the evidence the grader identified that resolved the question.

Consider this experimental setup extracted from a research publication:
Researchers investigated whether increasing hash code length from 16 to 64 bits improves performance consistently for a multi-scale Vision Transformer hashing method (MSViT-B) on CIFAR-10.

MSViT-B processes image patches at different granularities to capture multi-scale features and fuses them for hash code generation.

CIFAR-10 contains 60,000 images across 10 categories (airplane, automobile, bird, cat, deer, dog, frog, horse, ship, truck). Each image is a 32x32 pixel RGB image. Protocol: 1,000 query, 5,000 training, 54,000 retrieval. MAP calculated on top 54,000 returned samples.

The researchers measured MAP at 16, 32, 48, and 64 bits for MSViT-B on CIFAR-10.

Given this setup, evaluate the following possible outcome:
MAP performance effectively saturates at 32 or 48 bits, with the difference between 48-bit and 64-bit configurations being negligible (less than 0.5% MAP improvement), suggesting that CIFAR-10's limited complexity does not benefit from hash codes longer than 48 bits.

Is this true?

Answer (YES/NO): NO